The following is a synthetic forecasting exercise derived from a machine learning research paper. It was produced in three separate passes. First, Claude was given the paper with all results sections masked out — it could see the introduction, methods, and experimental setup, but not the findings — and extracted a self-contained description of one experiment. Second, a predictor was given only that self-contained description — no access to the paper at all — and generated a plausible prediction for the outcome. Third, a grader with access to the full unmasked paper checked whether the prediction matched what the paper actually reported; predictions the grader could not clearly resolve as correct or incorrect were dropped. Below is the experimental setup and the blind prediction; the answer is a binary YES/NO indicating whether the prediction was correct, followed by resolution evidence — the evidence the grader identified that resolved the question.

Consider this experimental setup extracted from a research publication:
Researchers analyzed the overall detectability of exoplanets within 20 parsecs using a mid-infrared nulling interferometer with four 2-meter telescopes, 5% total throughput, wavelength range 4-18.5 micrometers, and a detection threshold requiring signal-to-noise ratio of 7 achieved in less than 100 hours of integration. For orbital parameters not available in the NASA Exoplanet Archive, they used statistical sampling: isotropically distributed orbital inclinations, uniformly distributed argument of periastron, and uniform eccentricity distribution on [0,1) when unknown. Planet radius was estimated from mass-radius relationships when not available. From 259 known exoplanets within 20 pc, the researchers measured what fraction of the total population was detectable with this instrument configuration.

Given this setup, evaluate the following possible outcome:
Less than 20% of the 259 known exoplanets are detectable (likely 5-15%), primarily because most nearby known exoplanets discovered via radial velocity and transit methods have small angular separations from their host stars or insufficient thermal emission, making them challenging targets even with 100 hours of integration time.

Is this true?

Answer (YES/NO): NO